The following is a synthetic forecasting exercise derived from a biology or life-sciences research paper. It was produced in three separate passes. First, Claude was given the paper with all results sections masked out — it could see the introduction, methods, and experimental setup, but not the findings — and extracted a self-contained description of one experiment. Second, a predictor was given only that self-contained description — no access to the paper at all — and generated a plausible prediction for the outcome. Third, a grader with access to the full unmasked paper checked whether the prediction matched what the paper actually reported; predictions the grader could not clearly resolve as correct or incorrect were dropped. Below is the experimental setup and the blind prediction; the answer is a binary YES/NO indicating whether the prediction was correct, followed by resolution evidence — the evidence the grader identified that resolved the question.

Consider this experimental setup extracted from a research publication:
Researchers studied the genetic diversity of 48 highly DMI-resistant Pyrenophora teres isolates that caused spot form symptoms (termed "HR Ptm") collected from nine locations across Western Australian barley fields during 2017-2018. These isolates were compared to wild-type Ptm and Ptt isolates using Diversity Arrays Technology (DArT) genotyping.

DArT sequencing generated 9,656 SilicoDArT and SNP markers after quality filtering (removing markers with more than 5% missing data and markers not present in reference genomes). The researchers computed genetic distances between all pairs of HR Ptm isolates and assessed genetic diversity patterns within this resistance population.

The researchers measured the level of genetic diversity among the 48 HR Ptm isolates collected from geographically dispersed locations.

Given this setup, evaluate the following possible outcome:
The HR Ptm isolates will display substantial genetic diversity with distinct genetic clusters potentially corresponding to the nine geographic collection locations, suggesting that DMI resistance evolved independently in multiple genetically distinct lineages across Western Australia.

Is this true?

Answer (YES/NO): NO